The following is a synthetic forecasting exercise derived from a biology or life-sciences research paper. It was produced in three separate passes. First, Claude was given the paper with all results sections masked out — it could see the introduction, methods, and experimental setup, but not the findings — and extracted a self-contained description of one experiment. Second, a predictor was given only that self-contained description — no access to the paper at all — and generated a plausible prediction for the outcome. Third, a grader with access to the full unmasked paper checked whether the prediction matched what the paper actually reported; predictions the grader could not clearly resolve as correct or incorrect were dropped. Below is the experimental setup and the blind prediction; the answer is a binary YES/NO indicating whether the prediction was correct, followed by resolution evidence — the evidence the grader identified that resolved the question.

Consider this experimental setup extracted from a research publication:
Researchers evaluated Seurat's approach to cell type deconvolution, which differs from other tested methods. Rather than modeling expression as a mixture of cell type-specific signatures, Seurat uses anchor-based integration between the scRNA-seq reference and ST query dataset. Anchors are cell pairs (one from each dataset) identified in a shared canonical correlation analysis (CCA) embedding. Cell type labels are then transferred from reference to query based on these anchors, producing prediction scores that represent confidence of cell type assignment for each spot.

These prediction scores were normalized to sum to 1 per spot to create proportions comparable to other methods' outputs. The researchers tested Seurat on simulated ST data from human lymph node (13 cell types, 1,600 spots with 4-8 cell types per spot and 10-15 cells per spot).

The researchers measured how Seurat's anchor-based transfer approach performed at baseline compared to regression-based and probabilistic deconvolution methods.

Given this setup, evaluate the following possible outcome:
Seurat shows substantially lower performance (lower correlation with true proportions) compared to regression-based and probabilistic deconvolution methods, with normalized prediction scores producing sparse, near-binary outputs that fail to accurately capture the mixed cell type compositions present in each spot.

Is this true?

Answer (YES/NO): NO